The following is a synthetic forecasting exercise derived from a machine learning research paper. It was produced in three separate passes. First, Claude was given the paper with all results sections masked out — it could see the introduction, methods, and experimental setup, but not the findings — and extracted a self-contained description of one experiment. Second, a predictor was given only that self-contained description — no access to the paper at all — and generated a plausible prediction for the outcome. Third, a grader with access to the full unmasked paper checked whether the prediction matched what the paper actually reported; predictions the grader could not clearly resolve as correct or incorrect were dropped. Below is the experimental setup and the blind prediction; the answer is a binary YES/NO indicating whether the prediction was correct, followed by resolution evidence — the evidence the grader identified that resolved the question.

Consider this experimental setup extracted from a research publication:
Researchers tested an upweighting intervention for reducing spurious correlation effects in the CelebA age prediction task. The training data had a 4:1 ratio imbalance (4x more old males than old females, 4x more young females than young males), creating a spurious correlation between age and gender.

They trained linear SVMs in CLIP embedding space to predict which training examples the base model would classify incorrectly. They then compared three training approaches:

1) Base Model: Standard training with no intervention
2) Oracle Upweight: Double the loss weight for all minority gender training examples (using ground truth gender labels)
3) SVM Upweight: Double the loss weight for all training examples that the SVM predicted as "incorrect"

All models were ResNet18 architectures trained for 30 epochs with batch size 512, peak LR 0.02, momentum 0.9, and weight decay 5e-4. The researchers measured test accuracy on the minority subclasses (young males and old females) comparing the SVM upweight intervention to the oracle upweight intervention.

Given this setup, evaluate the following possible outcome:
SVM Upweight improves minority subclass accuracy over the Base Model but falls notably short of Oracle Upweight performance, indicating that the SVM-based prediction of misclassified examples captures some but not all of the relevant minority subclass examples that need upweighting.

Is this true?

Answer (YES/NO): NO